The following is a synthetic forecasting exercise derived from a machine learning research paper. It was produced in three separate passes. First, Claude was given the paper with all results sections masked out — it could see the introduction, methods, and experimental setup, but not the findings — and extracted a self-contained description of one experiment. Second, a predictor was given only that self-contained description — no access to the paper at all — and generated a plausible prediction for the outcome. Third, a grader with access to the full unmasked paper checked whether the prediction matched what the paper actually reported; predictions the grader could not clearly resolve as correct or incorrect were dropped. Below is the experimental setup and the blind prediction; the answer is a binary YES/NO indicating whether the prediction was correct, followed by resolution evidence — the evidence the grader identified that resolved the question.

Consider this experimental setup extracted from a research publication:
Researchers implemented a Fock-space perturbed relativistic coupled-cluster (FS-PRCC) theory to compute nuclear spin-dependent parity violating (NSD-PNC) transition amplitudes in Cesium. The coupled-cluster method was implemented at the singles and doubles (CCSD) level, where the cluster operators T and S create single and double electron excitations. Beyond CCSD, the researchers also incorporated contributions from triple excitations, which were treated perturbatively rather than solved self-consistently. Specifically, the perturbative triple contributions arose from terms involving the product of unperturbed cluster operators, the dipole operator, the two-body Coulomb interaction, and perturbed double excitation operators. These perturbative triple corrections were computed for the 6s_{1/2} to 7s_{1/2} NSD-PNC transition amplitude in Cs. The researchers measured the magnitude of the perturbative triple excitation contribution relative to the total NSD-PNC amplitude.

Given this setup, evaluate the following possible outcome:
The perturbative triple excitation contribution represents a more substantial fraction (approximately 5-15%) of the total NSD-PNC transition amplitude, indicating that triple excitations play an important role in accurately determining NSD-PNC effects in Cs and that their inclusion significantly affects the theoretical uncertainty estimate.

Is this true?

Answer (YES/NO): NO